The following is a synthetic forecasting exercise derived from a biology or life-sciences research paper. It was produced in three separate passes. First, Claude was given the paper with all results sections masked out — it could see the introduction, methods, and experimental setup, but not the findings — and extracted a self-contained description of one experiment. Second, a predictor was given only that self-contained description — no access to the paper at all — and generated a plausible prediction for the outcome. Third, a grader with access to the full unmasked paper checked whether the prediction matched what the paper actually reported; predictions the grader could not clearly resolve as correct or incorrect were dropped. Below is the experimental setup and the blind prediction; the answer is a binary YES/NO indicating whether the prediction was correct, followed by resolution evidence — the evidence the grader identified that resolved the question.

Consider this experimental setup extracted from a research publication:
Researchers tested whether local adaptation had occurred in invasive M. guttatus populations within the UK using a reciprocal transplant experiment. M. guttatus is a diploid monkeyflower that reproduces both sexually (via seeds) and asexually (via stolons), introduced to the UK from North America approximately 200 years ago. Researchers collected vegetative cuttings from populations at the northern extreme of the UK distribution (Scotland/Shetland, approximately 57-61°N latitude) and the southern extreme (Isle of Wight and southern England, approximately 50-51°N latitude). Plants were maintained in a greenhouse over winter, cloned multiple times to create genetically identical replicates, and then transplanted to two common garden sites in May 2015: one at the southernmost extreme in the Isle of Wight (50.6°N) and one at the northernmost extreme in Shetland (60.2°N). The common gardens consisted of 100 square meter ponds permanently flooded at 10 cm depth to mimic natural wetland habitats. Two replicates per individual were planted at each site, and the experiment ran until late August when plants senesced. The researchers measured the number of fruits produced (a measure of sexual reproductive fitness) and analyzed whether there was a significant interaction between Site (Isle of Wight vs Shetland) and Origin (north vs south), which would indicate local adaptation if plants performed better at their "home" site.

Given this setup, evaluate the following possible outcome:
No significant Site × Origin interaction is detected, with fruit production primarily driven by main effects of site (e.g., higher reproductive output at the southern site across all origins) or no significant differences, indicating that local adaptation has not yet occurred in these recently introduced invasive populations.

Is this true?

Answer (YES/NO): NO